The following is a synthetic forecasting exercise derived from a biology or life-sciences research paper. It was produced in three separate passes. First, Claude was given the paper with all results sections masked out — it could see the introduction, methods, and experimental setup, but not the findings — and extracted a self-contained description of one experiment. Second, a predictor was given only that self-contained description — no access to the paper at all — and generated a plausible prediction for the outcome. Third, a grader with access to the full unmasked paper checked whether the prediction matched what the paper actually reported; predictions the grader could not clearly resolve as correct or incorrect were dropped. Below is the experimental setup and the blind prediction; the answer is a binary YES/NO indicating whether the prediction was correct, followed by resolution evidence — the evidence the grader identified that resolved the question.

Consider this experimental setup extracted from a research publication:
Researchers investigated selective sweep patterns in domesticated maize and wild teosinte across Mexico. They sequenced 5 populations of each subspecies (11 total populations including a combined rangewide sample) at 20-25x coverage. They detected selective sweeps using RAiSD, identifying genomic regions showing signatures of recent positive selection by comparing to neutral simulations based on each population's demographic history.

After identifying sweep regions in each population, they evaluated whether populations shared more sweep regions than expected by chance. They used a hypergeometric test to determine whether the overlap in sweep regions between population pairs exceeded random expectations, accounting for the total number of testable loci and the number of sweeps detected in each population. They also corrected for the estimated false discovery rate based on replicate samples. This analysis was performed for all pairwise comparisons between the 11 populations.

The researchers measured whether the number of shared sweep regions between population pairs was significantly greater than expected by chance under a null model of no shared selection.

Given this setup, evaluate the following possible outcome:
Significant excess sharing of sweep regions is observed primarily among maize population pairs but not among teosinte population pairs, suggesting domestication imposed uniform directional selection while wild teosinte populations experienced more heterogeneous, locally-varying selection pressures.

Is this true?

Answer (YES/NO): NO